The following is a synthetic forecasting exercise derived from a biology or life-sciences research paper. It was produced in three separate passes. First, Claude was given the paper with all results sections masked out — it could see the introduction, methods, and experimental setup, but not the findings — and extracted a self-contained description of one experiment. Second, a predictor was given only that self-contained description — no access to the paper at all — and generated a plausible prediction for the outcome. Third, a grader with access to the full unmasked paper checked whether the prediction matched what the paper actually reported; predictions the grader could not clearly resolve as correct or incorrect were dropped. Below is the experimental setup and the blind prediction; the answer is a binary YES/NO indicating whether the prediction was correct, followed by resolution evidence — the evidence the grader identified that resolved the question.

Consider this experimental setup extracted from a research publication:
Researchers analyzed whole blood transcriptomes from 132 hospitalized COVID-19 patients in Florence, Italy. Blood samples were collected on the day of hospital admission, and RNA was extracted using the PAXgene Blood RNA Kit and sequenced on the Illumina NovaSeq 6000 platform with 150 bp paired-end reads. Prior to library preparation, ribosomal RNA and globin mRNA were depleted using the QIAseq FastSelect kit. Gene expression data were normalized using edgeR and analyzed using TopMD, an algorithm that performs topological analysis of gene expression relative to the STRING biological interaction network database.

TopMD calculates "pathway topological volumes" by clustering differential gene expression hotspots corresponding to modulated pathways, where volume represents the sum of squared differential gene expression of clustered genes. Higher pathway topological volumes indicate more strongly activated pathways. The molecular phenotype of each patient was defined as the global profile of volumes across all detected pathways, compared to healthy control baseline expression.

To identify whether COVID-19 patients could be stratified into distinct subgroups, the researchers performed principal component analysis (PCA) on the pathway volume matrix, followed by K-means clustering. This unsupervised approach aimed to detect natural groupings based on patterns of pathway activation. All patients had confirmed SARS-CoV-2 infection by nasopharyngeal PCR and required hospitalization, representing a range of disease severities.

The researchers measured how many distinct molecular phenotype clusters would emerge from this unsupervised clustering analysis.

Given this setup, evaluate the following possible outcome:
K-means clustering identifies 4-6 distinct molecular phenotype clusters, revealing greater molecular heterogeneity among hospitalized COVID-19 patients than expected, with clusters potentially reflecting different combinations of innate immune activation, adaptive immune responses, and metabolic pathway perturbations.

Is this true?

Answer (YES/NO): NO